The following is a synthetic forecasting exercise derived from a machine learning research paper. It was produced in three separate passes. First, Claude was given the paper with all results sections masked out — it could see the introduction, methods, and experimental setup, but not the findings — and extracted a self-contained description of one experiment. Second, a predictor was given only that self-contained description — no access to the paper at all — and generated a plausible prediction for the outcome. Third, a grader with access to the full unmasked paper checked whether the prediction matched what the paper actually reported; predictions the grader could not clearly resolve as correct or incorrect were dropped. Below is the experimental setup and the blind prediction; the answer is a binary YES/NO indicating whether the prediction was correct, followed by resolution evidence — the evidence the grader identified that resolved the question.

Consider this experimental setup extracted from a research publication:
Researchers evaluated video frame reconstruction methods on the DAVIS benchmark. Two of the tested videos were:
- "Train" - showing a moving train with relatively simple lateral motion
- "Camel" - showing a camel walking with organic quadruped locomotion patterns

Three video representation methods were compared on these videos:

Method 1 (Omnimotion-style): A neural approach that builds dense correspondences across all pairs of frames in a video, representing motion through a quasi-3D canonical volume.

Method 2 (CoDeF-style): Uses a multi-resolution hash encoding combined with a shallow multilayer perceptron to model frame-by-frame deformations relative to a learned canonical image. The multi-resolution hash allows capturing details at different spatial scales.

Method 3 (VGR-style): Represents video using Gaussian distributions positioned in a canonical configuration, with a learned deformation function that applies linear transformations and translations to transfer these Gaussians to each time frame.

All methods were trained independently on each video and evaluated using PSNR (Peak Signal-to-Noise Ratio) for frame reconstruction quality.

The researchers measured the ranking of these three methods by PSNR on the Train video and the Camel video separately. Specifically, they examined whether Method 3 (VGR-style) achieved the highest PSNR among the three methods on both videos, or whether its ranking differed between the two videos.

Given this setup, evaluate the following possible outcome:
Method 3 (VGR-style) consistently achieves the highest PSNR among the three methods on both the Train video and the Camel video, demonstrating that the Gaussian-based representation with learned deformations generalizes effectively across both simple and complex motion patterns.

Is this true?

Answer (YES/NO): YES